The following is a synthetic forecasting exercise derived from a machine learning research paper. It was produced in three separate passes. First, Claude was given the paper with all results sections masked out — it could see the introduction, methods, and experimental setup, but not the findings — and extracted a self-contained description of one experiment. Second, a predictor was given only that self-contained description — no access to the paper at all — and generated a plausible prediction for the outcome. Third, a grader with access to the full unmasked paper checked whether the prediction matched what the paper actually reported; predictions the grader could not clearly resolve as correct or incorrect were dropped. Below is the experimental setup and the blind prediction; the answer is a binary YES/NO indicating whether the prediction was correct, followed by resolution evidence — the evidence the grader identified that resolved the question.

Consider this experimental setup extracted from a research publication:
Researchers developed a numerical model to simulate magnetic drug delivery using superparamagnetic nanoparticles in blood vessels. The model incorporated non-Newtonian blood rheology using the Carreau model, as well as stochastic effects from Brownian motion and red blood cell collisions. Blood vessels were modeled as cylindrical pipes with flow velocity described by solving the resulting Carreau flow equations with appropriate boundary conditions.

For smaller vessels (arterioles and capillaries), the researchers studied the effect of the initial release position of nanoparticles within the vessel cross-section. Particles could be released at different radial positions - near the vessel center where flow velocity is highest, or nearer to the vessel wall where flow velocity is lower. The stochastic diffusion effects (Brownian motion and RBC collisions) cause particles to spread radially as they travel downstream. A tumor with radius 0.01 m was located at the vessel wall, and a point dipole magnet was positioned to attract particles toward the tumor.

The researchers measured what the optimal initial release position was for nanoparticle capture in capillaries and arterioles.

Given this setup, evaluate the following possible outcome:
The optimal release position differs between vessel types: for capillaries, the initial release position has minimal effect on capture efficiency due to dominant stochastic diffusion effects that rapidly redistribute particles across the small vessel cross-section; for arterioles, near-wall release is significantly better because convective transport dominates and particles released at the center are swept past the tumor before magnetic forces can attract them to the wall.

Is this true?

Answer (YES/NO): NO